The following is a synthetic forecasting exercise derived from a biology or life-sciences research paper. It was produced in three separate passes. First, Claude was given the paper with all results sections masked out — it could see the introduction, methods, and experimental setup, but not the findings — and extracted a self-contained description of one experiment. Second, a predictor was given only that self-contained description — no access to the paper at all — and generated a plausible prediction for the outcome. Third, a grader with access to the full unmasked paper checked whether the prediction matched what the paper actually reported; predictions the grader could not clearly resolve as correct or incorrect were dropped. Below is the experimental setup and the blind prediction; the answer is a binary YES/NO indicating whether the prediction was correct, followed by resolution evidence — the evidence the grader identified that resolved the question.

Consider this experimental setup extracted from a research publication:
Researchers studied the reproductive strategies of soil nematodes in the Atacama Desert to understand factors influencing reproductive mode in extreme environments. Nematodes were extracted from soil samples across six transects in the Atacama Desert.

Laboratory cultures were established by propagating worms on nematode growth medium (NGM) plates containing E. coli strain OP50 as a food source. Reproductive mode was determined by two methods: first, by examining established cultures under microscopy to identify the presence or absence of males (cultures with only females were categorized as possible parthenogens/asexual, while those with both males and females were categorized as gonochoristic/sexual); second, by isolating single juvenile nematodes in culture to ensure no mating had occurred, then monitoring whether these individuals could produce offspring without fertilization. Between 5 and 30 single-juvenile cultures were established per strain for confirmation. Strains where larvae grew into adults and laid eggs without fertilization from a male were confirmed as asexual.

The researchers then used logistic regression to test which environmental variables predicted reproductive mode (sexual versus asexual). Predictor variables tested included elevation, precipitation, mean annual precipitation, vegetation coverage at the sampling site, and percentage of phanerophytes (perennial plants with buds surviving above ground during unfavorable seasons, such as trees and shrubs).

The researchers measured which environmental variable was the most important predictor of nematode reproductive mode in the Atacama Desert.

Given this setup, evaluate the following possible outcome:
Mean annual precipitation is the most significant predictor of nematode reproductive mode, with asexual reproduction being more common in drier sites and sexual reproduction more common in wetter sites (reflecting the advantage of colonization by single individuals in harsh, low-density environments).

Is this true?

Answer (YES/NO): NO